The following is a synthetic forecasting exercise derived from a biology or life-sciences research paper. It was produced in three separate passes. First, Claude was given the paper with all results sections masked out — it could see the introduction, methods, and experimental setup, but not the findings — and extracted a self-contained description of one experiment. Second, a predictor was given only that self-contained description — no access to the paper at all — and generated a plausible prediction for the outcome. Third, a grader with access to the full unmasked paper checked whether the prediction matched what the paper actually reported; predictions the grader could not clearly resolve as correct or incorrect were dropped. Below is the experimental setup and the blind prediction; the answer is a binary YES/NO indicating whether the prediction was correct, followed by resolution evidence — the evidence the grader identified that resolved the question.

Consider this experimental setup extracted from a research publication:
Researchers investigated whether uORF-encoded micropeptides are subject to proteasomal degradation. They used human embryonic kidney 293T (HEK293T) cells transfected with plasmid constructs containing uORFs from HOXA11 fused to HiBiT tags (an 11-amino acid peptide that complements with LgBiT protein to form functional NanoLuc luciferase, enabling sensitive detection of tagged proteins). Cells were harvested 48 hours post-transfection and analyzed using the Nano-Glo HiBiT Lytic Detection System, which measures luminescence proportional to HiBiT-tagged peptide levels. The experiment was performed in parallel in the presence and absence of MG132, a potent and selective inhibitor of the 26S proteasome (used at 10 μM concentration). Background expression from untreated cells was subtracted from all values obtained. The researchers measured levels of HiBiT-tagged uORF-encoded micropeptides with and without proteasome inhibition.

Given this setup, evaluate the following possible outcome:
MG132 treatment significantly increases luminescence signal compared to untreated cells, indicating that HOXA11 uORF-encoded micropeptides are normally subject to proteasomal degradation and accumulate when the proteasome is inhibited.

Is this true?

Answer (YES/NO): NO